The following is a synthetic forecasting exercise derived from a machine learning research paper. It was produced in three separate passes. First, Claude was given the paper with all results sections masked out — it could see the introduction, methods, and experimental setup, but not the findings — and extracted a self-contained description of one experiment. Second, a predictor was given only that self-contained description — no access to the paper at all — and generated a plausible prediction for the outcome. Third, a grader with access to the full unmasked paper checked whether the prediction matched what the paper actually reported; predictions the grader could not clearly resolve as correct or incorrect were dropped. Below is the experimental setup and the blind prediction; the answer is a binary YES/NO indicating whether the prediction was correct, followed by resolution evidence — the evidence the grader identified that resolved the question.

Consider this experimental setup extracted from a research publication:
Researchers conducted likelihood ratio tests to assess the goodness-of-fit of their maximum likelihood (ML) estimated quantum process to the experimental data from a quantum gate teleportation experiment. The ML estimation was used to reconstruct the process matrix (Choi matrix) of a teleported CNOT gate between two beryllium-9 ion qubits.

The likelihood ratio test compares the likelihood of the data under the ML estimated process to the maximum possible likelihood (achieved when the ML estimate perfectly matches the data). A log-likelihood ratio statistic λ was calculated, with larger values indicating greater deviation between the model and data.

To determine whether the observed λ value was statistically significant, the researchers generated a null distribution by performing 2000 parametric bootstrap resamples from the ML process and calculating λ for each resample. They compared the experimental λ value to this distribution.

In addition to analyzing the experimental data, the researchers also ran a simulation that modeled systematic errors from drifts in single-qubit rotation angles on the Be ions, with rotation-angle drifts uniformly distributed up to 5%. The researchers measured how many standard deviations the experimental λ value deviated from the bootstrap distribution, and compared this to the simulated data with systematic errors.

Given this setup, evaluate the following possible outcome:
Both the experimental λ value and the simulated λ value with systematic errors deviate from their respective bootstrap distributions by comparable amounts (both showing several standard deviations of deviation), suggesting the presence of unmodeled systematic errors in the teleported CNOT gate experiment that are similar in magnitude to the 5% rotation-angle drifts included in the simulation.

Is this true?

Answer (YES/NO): YES